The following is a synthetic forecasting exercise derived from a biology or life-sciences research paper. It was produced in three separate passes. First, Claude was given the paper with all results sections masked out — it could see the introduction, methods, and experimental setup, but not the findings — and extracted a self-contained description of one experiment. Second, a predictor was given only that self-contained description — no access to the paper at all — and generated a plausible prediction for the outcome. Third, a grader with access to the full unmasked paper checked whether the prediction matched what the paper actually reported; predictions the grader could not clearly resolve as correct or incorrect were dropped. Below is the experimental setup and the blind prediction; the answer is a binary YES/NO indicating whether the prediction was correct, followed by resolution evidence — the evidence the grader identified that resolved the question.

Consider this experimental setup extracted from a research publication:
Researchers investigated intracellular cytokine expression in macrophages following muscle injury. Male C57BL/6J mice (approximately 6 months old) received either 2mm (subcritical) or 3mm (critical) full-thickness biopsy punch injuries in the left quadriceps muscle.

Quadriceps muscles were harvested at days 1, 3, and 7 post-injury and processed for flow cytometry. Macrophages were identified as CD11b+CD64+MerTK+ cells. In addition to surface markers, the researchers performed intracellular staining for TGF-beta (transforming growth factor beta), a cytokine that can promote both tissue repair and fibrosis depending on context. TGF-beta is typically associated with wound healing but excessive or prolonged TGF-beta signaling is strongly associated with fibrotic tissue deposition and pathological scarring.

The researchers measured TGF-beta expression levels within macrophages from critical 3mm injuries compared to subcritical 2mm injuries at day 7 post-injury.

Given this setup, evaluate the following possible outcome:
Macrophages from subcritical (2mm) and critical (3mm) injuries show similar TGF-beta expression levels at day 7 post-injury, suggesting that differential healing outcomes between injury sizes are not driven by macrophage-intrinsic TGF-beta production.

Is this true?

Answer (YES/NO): NO